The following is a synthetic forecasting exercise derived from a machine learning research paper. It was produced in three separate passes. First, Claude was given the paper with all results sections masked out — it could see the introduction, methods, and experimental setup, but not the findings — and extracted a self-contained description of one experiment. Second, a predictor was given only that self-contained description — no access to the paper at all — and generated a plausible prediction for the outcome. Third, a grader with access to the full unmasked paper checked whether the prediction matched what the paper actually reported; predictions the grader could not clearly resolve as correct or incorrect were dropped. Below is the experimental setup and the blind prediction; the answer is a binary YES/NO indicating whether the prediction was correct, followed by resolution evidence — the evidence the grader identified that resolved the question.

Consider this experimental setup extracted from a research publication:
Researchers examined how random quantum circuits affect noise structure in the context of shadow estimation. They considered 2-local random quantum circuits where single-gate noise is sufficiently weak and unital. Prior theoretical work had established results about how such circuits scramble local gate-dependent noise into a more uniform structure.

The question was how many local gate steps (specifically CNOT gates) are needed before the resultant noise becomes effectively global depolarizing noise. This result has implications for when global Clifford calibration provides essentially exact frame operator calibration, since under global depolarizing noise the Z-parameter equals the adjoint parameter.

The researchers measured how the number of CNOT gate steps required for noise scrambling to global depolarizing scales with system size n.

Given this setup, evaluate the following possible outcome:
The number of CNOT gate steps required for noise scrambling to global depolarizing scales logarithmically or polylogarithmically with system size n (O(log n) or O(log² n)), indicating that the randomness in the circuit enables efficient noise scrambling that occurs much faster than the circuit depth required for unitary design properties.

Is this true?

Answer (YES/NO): NO